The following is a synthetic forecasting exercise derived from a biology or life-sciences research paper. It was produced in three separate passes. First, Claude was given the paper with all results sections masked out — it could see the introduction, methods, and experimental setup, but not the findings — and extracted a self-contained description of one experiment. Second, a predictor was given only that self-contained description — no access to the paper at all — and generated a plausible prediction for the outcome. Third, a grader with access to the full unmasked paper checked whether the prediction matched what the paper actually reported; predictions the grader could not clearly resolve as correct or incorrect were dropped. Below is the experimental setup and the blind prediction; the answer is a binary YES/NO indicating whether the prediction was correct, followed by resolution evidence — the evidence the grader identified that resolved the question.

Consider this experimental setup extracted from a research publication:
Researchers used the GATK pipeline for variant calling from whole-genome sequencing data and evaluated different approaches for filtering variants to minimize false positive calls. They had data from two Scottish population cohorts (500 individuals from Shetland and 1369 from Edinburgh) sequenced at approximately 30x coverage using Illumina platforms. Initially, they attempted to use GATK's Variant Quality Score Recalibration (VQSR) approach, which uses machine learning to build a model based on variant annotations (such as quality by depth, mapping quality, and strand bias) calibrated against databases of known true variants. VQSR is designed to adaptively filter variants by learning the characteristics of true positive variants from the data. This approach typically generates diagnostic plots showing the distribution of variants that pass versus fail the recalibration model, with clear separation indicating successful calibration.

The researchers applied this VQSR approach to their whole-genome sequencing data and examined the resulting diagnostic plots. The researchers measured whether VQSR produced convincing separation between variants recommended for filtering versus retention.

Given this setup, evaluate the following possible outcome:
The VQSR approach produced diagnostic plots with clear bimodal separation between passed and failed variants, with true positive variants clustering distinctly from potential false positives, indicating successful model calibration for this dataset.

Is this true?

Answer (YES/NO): NO